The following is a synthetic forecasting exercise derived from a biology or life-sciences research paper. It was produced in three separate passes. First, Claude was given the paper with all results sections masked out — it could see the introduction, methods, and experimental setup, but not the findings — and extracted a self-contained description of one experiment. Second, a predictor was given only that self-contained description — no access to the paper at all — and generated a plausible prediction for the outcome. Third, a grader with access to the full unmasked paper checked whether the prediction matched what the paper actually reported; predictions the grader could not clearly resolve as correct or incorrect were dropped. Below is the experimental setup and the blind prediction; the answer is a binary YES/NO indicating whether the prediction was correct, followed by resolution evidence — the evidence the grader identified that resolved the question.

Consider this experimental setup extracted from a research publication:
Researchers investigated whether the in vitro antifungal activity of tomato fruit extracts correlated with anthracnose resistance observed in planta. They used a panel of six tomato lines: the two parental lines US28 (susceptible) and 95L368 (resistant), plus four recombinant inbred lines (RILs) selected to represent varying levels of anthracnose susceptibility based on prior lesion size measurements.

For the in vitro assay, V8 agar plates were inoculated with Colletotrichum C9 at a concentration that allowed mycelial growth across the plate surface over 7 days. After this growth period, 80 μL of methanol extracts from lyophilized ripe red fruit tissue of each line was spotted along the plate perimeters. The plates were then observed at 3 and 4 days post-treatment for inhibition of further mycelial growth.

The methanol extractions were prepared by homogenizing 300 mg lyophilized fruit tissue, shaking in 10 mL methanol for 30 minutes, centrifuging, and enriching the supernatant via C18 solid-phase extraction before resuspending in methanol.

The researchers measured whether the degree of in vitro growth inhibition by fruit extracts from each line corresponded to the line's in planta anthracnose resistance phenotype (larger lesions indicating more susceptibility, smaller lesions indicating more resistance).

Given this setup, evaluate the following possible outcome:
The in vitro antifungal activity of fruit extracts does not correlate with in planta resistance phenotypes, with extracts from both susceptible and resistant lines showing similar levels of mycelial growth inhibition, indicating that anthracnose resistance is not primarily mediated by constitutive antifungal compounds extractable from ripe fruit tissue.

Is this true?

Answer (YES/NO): NO